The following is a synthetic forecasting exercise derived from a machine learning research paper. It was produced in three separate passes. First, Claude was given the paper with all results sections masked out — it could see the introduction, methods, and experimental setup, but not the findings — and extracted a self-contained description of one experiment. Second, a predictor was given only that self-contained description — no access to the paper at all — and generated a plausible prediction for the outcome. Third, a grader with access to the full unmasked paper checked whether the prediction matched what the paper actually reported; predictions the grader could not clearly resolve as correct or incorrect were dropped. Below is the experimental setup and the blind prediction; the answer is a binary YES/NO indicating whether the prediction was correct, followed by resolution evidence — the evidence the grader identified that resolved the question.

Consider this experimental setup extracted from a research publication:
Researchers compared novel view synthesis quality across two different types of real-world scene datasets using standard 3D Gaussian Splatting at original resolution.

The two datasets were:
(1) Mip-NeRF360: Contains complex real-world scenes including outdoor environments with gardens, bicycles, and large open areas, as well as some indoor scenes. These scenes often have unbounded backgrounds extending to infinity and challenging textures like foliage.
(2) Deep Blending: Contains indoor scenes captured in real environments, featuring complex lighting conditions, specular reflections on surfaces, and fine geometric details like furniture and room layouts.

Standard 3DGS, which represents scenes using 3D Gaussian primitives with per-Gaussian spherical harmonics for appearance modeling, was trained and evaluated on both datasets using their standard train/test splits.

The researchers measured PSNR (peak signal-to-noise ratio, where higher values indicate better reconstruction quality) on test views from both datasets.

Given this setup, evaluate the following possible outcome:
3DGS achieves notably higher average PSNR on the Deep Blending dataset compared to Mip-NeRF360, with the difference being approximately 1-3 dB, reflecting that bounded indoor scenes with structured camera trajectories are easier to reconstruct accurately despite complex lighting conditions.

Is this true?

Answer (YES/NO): NO